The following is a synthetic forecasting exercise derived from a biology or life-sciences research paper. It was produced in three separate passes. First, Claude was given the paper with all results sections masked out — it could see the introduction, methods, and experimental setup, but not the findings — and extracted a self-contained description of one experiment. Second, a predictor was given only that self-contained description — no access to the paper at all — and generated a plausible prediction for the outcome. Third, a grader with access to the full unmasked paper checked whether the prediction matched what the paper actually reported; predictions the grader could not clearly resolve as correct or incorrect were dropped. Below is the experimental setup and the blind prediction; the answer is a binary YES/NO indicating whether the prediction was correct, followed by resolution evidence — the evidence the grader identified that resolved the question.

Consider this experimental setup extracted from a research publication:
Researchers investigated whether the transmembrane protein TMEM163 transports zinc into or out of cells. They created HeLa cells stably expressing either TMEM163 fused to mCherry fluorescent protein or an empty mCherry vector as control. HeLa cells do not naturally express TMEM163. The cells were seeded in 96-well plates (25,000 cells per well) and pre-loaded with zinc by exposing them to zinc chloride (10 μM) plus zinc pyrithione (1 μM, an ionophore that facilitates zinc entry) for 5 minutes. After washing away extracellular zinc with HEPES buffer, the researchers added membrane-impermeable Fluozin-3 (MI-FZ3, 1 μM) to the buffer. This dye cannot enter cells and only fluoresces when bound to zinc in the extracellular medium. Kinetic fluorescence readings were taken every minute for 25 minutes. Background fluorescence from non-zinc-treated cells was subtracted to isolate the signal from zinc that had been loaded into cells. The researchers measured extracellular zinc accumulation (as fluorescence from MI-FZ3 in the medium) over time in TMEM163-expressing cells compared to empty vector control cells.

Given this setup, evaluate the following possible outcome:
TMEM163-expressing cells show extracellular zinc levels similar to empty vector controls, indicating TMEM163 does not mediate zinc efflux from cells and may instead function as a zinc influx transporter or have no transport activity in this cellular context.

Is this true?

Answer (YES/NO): NO